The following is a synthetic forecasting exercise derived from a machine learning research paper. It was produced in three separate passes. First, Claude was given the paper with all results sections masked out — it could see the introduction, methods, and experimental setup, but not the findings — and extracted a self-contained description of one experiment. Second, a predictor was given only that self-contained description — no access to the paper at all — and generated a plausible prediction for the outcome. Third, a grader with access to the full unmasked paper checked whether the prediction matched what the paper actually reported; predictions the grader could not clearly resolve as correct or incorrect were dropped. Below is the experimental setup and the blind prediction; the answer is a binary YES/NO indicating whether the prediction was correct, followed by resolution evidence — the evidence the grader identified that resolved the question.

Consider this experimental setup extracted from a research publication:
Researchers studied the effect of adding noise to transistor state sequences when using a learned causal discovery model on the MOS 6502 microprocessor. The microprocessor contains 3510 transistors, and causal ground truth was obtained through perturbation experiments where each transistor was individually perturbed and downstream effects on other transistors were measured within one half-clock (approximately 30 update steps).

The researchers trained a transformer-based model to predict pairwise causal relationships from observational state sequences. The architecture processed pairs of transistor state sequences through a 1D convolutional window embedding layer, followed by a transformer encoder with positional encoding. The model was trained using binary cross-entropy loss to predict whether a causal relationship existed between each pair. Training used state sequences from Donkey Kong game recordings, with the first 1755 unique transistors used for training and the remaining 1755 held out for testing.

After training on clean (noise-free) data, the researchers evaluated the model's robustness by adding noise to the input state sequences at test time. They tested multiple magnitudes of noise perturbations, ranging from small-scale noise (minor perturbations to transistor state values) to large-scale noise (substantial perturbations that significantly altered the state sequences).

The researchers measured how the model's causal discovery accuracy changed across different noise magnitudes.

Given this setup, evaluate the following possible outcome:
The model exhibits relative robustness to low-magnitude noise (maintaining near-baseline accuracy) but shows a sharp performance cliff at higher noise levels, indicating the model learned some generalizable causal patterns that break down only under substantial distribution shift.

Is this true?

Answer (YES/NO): YES